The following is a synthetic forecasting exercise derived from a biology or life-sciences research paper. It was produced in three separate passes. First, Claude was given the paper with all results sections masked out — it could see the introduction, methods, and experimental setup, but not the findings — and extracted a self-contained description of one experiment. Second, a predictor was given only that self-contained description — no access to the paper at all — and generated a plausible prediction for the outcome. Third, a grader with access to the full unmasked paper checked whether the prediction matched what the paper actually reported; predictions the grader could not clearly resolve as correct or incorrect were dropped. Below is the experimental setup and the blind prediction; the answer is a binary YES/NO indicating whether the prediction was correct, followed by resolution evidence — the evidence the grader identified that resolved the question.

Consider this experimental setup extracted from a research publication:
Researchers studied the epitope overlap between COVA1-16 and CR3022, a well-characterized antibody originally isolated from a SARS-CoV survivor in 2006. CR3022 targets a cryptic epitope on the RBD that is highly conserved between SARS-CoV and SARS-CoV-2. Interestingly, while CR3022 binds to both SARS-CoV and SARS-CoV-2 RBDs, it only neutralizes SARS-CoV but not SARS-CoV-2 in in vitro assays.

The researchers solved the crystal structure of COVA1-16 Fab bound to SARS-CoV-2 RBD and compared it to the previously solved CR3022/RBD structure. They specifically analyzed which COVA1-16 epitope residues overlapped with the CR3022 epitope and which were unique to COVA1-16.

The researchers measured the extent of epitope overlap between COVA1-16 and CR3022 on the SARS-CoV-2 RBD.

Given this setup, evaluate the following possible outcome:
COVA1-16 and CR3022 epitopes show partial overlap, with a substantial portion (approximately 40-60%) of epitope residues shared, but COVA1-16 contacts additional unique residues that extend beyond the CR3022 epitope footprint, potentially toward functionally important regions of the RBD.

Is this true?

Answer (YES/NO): NO